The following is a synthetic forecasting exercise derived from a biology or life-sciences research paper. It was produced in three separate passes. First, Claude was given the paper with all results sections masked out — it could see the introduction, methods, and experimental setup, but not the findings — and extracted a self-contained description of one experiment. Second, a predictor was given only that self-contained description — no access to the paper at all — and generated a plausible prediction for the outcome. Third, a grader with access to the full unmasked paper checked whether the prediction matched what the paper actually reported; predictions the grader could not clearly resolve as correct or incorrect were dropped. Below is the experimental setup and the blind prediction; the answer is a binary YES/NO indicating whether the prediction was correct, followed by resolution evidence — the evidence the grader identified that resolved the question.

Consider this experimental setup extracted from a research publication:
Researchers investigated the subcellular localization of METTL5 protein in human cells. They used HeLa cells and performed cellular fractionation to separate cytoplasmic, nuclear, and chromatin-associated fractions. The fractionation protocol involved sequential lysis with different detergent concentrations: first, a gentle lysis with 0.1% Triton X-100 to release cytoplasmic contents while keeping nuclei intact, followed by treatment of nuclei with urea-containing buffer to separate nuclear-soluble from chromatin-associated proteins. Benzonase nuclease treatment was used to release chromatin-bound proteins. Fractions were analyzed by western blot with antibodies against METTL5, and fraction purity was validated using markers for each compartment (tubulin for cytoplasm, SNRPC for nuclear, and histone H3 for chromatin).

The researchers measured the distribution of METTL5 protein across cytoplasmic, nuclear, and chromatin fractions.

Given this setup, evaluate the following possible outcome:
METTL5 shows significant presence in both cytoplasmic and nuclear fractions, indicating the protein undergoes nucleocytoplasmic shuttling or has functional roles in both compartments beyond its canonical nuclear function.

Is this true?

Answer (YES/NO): NO